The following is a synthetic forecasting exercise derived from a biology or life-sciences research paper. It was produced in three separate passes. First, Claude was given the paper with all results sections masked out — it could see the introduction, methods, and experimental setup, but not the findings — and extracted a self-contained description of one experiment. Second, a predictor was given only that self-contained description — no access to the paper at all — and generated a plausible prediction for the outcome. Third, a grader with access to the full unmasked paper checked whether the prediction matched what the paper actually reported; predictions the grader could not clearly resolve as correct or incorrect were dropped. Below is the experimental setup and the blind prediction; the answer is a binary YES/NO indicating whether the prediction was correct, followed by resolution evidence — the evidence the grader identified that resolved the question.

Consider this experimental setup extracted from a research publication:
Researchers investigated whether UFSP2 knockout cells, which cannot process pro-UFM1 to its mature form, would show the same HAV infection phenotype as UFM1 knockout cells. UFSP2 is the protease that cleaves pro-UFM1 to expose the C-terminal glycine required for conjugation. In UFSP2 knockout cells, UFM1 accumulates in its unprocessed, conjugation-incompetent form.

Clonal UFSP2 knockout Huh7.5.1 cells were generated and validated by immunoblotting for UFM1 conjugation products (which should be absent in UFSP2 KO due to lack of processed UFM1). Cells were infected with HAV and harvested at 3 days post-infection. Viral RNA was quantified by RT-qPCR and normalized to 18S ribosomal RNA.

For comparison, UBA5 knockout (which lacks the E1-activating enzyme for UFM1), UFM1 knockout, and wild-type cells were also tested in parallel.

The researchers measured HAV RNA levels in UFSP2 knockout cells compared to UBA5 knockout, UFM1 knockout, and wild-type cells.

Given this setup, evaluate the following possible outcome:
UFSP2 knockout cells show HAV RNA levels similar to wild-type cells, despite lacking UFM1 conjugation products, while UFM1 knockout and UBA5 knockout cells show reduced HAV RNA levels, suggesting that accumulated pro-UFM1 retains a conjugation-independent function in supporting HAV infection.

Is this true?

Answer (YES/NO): NO